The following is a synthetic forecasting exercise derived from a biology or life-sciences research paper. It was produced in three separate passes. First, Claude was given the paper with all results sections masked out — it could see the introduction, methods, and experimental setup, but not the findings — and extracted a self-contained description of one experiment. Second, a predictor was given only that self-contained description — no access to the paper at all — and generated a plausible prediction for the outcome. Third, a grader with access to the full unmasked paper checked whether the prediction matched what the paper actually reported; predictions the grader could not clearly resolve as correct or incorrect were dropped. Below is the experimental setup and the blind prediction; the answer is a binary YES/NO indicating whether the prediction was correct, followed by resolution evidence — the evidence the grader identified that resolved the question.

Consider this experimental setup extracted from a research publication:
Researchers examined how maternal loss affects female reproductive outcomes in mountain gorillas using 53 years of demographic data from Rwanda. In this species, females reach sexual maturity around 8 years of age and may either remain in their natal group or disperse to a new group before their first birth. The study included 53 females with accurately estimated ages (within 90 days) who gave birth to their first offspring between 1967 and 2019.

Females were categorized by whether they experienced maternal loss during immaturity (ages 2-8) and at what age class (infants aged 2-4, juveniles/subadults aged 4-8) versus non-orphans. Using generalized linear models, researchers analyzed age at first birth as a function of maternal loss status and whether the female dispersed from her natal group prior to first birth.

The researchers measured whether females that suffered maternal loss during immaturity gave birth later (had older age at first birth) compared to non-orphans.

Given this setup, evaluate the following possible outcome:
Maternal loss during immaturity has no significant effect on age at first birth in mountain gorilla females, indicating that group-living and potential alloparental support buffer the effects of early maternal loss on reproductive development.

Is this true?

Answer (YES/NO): YES